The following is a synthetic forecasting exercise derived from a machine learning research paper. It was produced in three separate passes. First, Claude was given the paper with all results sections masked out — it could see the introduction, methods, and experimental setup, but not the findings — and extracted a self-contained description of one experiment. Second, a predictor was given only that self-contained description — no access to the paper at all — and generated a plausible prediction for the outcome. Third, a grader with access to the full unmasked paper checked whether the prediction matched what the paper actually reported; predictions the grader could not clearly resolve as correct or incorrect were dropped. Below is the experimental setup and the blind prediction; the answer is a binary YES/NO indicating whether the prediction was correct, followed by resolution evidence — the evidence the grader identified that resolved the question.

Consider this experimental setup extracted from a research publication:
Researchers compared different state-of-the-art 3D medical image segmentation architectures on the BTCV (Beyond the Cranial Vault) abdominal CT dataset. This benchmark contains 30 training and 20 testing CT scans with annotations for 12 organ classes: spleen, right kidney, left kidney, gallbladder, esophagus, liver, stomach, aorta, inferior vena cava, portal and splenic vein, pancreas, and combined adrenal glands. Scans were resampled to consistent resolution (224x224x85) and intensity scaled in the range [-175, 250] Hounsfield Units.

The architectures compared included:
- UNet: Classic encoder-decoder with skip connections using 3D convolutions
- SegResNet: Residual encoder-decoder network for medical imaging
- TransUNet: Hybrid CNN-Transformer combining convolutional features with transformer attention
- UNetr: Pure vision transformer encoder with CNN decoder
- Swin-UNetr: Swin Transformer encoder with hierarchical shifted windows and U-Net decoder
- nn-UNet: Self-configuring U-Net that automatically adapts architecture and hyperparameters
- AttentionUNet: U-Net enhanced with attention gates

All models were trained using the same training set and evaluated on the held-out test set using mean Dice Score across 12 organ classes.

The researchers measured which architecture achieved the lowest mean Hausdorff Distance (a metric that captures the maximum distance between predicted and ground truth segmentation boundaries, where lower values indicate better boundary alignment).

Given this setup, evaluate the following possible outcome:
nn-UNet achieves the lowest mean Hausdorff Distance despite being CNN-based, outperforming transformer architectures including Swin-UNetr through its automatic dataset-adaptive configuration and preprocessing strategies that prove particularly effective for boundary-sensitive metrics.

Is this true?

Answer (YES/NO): NO